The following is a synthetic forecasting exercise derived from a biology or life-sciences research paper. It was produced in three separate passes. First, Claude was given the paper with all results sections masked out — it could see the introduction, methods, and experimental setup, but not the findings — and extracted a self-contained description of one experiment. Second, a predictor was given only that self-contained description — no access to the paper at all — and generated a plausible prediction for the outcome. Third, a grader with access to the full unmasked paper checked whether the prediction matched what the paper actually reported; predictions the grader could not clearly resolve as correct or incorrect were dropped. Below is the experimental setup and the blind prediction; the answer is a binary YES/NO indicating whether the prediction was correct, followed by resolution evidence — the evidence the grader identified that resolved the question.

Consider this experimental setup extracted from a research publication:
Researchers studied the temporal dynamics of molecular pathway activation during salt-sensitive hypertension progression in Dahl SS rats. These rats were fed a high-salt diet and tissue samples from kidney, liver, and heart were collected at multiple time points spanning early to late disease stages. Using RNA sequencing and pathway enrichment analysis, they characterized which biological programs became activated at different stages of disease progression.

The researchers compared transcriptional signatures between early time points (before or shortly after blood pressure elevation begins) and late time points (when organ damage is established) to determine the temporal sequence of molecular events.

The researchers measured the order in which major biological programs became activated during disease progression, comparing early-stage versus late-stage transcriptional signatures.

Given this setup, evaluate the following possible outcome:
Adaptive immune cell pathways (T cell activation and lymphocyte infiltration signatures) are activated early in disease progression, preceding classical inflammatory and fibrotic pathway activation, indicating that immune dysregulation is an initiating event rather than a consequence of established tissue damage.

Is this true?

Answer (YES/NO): NO